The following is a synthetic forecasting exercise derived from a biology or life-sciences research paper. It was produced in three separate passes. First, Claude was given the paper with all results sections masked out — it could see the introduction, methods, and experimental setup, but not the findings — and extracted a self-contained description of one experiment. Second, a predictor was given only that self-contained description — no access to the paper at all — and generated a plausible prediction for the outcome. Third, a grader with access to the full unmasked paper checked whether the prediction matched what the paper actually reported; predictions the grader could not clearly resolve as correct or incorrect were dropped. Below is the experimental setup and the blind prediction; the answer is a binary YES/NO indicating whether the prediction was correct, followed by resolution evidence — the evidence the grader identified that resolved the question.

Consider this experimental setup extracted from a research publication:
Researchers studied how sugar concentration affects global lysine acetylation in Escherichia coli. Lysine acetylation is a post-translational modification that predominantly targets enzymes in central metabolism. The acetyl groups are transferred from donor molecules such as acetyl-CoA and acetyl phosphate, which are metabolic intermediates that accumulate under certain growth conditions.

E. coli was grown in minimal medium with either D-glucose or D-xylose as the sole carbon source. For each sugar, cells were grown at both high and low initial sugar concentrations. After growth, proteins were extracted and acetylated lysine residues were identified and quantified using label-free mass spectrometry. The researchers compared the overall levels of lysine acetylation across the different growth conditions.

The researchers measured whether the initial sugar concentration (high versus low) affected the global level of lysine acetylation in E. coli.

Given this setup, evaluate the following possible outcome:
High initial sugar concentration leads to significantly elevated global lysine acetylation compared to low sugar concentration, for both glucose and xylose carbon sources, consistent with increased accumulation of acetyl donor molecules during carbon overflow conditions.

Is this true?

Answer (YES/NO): YES